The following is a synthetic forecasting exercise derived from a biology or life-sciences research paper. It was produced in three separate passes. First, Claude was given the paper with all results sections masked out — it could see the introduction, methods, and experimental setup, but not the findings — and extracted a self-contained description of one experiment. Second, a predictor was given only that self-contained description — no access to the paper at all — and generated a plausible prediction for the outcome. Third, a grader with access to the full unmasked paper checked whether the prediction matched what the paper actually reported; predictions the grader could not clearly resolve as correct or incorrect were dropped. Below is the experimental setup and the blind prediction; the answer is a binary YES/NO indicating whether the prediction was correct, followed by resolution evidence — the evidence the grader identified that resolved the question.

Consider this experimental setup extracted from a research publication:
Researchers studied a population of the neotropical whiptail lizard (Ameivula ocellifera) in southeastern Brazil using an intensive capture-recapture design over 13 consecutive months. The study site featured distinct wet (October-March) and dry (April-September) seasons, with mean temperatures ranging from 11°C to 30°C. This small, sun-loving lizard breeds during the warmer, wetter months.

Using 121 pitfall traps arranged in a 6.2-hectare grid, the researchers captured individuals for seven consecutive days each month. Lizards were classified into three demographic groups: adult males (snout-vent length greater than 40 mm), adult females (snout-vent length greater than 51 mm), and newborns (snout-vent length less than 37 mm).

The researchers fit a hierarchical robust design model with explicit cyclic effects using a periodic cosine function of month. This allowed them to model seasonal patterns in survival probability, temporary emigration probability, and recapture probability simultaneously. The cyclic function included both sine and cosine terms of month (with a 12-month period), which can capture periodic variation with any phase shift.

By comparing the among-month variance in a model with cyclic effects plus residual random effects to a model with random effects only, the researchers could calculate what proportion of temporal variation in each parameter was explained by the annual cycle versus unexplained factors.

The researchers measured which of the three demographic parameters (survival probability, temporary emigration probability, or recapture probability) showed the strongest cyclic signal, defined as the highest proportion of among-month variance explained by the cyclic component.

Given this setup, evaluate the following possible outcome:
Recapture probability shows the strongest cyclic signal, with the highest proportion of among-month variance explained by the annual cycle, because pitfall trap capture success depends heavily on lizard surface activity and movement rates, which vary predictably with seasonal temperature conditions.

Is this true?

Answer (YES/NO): NO